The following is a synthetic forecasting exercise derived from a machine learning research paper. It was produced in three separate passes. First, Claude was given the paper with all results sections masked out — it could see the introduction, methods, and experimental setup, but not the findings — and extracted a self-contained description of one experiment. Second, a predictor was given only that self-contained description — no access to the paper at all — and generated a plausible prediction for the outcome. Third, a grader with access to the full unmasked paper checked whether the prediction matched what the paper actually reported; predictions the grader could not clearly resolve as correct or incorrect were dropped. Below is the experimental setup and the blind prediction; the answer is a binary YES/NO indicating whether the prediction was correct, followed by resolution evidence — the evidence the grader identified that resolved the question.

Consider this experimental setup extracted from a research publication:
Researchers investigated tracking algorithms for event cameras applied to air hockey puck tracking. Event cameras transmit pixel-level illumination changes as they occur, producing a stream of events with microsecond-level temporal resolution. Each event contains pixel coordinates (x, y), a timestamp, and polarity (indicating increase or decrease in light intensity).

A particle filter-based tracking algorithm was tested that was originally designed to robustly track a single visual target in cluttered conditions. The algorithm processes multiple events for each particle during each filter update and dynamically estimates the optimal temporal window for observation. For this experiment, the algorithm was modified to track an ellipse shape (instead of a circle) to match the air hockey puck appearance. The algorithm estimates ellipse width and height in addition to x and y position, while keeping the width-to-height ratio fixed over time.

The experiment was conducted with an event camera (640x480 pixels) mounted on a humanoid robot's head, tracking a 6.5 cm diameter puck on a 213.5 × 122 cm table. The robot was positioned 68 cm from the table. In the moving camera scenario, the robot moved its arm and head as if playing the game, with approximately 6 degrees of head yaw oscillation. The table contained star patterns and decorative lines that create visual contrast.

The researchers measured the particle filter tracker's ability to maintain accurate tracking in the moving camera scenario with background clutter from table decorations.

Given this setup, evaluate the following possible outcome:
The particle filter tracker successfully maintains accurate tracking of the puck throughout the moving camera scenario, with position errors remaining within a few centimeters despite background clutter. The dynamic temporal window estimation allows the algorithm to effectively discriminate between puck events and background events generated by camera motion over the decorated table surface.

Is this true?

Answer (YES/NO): NO